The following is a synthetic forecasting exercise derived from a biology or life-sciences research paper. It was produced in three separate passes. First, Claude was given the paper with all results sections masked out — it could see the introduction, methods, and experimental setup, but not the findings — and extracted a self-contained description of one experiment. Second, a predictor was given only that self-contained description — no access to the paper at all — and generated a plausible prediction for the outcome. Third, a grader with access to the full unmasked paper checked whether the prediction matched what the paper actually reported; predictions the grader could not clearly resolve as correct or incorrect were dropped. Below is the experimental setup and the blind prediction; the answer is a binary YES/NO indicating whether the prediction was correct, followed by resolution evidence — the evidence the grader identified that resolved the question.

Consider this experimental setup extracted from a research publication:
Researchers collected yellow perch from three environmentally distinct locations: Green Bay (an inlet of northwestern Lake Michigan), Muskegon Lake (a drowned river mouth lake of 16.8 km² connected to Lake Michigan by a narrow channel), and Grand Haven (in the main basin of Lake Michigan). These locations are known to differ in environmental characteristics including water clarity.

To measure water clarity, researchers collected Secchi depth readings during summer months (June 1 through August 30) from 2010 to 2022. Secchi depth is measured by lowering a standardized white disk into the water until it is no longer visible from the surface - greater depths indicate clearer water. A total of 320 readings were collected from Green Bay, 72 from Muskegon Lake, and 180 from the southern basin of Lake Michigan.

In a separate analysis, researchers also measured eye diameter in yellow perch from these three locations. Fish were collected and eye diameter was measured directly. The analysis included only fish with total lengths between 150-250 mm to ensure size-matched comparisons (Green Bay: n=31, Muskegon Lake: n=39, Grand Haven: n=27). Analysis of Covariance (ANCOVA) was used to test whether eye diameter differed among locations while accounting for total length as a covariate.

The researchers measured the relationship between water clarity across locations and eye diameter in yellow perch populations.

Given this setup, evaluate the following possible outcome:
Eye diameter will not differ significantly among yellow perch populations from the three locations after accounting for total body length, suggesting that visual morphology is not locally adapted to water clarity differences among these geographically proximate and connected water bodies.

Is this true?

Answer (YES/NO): NO